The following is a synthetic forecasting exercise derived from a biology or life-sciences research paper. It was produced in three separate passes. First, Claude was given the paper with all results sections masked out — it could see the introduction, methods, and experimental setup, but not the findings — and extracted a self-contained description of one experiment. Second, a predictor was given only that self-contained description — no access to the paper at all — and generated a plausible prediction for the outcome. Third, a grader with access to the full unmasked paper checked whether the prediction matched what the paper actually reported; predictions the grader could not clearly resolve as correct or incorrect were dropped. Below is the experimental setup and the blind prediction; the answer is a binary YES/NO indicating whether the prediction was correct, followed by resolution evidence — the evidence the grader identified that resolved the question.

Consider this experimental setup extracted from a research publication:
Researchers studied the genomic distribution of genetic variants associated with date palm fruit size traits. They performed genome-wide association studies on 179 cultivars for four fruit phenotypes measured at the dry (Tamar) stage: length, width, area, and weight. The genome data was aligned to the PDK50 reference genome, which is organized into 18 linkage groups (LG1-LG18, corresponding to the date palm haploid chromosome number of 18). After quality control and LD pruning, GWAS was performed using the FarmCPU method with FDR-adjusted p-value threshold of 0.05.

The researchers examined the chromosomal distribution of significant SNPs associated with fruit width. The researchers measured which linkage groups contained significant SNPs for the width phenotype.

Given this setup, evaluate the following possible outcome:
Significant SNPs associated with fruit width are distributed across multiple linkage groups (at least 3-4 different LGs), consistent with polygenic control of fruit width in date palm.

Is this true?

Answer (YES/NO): YES